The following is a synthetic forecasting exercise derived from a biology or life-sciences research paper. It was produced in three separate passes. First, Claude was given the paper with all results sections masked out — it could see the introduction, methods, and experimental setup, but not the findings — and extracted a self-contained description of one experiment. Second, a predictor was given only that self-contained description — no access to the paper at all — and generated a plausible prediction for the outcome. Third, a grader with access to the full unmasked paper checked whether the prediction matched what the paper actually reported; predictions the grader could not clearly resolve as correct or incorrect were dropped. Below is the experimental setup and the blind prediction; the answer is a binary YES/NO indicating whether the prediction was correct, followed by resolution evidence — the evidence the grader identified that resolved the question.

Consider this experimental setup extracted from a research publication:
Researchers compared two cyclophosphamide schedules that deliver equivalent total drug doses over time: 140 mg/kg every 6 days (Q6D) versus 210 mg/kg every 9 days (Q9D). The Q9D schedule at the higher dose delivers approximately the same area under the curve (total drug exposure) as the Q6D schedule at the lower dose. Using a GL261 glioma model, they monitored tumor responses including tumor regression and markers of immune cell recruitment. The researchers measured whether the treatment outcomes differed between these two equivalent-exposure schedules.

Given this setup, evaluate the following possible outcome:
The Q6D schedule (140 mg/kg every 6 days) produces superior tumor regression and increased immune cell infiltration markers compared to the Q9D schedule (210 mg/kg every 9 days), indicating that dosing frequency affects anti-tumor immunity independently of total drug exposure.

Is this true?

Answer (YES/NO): YES